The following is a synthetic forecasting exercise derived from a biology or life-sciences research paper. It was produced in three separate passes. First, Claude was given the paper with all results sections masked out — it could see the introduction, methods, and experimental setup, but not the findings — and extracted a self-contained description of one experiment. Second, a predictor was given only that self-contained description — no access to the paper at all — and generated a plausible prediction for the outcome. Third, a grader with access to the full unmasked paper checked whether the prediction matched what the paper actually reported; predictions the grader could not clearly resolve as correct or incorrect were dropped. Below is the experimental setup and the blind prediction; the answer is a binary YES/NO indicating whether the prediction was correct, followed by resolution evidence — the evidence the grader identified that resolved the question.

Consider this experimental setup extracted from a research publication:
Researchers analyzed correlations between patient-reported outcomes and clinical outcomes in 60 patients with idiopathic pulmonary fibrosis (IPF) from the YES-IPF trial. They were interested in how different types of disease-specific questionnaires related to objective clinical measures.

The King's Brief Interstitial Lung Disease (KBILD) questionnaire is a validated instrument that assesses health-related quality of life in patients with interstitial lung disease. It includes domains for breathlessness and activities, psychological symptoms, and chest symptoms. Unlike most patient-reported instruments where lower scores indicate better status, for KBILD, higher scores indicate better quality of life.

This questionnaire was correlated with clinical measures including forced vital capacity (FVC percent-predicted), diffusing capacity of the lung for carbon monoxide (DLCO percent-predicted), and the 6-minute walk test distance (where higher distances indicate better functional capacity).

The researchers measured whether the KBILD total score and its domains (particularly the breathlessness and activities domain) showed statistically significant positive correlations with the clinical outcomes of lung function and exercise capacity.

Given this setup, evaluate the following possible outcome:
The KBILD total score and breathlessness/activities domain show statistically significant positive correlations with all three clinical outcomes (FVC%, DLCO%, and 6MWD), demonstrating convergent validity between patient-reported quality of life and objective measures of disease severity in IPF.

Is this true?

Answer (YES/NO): NO